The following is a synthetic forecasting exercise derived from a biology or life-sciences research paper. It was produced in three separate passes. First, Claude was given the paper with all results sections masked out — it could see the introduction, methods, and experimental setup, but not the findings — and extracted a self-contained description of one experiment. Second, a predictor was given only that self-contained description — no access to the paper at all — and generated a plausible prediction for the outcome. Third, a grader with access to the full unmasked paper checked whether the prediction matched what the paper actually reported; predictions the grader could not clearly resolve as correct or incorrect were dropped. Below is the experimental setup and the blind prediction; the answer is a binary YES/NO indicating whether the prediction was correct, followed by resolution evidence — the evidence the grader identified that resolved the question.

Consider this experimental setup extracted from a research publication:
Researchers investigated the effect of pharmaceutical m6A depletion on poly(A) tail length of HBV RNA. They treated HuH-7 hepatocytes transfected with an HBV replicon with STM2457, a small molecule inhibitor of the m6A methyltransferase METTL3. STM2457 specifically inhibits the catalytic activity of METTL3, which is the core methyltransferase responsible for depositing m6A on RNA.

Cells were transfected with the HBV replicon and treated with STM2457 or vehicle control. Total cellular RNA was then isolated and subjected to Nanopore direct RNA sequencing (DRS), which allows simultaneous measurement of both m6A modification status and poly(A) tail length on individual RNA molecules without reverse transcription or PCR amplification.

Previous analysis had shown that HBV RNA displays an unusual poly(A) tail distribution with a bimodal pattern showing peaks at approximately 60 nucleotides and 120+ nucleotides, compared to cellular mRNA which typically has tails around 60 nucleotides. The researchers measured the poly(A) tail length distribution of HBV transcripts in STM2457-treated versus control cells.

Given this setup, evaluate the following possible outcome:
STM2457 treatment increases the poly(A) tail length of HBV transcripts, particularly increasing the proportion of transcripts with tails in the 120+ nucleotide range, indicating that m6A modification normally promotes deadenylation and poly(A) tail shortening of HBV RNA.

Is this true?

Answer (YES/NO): NO